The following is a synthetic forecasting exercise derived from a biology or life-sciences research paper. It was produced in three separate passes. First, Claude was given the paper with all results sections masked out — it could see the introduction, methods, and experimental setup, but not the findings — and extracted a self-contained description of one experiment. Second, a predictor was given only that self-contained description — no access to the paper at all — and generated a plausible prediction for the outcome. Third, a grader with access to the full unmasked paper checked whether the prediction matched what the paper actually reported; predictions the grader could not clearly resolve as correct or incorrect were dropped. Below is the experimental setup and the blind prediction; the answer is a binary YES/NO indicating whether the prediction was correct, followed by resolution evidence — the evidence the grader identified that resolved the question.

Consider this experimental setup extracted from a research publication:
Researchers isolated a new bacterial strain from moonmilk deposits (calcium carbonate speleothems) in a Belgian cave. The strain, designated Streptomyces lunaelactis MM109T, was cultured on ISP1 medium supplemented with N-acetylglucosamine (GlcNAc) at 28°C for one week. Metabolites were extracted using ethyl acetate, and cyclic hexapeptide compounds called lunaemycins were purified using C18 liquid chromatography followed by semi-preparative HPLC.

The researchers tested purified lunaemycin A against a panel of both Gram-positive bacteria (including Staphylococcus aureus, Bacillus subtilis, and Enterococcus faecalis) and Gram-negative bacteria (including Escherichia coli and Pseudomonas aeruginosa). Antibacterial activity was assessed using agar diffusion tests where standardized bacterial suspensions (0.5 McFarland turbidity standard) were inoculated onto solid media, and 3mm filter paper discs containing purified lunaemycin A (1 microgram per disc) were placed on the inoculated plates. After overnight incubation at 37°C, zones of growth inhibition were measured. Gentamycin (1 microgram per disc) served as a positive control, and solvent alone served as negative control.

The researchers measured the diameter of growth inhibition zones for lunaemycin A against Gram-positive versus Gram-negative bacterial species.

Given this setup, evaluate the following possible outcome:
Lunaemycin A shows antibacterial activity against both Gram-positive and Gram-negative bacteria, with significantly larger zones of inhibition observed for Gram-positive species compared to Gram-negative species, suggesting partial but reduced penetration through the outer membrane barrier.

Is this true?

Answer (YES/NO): NO